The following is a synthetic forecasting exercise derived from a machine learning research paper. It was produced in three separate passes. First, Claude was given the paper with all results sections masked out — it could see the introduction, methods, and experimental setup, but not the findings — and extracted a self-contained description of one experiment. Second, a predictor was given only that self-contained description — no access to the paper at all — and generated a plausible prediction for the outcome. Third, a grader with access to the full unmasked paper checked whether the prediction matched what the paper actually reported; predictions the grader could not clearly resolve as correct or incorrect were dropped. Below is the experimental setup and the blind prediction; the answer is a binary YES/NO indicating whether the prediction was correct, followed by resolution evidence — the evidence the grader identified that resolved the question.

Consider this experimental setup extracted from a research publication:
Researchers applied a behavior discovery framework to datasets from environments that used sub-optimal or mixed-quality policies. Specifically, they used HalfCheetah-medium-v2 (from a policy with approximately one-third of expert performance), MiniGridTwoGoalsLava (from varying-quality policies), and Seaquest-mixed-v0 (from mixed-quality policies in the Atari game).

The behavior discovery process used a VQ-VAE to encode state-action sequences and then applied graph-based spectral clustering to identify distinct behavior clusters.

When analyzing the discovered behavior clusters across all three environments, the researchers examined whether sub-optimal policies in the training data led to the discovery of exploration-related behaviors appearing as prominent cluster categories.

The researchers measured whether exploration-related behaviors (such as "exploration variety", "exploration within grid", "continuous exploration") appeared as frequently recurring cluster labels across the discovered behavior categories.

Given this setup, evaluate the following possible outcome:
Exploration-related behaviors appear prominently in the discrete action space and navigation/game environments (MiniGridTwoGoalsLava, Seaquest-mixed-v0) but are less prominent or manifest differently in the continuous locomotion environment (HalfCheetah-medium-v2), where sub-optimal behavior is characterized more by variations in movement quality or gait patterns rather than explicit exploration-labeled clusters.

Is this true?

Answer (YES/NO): YES